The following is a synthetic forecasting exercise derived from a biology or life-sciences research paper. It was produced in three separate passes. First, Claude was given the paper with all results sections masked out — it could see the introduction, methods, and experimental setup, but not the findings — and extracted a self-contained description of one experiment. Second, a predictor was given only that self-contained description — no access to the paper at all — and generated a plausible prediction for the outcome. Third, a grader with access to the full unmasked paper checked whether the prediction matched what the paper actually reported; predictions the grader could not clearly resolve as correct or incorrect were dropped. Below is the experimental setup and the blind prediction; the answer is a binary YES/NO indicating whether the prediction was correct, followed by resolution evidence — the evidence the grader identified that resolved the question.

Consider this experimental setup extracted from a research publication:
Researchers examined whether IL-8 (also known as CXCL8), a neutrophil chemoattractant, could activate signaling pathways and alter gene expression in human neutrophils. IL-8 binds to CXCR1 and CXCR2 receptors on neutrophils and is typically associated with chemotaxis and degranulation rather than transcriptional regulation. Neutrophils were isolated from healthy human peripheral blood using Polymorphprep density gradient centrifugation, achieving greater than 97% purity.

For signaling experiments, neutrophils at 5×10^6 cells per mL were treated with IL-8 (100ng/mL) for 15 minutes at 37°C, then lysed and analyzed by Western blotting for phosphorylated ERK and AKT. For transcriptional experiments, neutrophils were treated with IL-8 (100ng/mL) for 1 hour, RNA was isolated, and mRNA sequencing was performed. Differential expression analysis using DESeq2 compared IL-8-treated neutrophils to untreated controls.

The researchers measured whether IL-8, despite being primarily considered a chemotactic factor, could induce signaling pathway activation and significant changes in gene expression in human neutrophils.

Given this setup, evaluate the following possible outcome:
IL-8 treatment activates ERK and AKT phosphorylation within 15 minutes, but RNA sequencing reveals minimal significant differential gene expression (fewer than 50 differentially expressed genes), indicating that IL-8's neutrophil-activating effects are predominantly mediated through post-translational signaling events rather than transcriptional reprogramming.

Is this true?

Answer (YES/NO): NO